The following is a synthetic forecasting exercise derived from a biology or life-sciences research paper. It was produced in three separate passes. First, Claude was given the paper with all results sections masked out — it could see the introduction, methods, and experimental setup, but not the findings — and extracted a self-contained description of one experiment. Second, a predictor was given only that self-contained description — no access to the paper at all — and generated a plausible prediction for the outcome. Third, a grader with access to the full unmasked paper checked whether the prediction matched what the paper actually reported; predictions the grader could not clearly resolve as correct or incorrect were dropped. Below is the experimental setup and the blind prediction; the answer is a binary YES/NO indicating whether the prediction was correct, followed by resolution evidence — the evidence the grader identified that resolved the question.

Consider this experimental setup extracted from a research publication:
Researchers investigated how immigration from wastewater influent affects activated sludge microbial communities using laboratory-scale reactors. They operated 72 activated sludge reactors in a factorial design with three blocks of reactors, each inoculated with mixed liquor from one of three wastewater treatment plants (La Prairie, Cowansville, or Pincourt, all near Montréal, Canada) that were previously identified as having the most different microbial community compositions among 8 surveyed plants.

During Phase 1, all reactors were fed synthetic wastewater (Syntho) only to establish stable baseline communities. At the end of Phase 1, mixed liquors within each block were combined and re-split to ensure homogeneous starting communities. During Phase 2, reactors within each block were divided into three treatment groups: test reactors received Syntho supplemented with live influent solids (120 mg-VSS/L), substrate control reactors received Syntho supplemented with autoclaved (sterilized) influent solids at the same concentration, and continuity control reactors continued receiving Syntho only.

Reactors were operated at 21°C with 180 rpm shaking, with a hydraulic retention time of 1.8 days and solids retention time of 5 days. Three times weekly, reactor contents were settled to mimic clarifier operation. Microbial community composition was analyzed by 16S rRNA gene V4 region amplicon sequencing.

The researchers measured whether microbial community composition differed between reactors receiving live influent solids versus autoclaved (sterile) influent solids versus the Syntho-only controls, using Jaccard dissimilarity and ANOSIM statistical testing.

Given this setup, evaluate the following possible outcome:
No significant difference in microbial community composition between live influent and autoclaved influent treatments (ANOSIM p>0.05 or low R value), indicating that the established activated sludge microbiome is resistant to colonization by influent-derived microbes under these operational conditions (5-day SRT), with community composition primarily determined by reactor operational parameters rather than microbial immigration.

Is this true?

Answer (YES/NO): NO